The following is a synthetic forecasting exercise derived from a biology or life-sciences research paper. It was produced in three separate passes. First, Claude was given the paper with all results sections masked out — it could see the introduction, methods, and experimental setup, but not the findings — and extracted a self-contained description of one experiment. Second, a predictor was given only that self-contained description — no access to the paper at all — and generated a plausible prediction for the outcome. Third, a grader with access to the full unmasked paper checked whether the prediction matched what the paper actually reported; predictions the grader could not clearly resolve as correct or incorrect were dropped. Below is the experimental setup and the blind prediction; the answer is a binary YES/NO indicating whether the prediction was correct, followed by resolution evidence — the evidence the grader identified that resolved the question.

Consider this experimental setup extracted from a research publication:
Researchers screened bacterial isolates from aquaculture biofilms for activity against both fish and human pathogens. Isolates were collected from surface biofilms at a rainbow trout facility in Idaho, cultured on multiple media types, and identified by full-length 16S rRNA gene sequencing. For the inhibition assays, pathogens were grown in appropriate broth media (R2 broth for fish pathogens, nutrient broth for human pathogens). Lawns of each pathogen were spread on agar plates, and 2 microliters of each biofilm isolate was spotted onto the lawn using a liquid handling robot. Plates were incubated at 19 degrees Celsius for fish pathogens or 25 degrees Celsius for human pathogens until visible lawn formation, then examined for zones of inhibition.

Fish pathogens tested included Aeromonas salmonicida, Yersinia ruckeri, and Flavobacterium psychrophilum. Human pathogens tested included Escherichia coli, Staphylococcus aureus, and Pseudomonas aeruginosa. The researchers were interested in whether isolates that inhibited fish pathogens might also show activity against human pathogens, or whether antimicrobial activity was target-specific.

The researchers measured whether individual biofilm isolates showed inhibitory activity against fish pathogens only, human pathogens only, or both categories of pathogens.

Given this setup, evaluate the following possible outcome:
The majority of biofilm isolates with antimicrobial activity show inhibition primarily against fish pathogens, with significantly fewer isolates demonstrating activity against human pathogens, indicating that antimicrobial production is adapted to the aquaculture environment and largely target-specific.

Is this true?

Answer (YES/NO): NO